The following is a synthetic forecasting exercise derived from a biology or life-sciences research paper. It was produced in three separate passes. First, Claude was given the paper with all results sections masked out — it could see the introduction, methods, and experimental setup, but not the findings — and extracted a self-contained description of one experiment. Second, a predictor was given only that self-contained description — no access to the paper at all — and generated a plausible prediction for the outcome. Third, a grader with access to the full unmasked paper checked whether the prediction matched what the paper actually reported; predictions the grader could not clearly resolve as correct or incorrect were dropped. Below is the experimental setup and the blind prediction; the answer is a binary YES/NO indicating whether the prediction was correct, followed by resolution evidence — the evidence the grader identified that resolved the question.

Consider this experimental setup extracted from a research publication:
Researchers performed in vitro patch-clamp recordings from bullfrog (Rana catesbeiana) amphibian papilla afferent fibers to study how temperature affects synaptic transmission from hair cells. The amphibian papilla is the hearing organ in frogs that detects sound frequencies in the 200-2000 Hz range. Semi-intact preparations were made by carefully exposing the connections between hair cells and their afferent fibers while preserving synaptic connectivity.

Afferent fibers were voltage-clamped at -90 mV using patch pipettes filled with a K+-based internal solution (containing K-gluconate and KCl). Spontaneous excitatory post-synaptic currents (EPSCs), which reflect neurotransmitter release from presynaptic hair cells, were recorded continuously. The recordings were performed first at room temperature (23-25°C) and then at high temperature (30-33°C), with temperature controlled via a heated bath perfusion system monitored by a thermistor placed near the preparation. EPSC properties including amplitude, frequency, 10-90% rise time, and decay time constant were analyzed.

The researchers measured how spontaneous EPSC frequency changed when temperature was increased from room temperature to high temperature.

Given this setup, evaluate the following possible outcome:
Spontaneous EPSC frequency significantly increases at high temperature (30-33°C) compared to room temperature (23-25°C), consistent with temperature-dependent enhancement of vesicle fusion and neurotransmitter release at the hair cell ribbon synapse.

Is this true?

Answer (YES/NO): YES